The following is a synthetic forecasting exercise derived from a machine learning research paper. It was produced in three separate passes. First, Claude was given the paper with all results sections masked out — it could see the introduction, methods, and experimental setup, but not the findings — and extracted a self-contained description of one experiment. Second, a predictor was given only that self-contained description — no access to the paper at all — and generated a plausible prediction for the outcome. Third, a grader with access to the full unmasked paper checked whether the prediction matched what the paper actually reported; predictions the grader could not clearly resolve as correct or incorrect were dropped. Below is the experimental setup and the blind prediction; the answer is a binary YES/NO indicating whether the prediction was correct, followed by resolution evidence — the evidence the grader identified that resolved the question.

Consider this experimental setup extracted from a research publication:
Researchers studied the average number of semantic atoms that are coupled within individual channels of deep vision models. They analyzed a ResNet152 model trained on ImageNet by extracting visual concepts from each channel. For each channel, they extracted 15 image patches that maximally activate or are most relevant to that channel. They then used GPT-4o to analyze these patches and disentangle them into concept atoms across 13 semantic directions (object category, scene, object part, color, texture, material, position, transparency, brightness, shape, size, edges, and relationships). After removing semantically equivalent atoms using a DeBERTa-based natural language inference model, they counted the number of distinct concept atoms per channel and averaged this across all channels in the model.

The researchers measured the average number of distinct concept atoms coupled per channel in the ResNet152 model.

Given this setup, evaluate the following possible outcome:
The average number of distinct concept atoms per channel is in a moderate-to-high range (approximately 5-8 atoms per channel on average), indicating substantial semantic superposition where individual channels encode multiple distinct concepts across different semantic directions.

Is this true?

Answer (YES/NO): NO